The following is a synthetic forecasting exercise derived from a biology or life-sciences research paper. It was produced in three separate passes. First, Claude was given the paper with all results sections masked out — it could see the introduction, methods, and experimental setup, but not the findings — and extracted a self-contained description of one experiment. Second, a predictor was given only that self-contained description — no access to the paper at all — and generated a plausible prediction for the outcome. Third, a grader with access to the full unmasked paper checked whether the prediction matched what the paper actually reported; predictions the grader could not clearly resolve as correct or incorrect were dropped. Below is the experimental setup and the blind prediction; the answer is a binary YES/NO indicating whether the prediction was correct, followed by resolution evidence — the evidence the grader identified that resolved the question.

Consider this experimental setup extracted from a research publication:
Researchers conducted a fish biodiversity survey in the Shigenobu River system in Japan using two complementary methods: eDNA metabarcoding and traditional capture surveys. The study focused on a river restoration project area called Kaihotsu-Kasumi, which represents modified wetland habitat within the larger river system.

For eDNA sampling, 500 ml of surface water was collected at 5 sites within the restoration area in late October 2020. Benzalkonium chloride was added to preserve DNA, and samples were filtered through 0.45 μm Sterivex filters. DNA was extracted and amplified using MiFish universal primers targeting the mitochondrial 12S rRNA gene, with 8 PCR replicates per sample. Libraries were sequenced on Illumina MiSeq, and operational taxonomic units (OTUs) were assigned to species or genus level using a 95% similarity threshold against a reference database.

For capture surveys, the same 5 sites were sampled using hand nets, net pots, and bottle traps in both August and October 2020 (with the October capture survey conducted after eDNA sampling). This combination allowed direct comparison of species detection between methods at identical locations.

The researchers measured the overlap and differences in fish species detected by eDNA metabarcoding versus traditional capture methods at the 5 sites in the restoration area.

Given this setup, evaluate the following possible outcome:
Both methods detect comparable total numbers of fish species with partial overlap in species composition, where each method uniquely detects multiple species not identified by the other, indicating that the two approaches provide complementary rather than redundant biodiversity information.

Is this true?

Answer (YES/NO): YES